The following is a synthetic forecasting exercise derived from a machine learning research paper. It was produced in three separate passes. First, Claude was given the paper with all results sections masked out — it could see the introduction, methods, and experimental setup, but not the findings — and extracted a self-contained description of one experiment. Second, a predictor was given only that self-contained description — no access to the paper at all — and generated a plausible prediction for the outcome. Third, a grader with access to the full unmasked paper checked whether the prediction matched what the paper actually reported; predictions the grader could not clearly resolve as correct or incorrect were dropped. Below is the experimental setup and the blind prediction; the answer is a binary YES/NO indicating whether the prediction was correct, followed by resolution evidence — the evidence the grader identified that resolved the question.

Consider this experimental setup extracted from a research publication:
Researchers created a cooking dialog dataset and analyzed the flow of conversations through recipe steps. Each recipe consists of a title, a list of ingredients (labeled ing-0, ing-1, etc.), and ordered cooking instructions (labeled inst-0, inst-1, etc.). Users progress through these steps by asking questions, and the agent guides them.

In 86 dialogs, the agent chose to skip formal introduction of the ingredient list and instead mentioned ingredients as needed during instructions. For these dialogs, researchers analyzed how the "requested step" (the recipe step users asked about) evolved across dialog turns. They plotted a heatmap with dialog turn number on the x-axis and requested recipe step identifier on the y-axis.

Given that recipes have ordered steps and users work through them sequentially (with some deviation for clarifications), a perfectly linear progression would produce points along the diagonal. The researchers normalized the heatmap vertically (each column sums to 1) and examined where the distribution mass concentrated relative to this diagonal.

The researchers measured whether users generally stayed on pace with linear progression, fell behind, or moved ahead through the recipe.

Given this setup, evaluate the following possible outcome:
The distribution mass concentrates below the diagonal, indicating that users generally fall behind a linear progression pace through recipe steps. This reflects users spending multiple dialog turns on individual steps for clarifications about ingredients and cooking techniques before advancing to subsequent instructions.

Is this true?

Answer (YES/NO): YES